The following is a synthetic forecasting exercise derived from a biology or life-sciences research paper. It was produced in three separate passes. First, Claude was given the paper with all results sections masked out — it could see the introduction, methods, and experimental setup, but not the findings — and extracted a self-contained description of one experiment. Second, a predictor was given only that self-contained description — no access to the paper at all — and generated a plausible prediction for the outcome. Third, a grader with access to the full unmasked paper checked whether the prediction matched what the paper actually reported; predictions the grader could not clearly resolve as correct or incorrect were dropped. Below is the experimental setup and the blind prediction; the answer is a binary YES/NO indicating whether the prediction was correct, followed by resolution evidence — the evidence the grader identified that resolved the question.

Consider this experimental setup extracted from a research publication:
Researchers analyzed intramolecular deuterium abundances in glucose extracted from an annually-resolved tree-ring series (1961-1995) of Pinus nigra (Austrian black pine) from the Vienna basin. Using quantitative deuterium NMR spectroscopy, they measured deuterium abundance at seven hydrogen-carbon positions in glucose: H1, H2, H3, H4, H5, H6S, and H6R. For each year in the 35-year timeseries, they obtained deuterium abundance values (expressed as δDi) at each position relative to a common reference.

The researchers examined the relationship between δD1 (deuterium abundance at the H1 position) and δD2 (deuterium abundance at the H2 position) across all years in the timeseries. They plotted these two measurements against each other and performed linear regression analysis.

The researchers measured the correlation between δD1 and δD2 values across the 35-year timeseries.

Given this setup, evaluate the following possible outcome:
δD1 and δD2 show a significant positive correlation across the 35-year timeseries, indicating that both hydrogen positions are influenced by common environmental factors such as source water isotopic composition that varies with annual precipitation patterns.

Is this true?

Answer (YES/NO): NO